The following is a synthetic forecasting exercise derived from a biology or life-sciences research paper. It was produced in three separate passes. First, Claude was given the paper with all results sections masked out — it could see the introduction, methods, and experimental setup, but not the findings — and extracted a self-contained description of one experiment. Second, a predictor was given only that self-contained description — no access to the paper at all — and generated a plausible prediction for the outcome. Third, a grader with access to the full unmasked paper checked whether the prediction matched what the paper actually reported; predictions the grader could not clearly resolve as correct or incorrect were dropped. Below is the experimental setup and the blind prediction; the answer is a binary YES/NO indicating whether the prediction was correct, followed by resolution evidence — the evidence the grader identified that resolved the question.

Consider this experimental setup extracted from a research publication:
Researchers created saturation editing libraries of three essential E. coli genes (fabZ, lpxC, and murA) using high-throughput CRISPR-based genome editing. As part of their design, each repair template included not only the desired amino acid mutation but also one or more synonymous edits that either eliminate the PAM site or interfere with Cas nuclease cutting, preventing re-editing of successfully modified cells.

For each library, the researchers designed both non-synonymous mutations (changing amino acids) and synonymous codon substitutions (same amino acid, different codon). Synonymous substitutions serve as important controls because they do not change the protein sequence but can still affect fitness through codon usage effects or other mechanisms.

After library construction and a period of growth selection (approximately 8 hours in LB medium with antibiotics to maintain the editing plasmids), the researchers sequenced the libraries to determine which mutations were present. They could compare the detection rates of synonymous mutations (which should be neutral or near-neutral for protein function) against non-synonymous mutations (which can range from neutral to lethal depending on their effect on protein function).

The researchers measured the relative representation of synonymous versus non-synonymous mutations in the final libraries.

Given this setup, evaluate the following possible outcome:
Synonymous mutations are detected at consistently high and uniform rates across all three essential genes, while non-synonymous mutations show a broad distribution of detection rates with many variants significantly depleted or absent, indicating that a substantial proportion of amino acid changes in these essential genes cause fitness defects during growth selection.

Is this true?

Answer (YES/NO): YES